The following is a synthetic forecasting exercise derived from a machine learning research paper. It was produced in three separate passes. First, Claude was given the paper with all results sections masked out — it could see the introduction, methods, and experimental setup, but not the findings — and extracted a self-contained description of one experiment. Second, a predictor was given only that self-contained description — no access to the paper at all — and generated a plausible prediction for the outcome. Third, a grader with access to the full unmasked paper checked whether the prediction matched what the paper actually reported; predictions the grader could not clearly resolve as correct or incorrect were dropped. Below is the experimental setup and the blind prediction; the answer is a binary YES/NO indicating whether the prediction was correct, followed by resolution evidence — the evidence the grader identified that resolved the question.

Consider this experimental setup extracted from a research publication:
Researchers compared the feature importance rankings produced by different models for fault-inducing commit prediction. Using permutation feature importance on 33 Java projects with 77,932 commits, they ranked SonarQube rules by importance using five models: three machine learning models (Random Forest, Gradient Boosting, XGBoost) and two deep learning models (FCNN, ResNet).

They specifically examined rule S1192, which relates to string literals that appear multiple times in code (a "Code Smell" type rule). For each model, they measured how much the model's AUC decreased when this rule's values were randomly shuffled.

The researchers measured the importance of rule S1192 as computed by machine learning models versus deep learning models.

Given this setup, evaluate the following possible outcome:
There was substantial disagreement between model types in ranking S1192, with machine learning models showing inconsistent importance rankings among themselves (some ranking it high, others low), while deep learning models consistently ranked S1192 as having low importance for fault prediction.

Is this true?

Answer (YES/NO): NO